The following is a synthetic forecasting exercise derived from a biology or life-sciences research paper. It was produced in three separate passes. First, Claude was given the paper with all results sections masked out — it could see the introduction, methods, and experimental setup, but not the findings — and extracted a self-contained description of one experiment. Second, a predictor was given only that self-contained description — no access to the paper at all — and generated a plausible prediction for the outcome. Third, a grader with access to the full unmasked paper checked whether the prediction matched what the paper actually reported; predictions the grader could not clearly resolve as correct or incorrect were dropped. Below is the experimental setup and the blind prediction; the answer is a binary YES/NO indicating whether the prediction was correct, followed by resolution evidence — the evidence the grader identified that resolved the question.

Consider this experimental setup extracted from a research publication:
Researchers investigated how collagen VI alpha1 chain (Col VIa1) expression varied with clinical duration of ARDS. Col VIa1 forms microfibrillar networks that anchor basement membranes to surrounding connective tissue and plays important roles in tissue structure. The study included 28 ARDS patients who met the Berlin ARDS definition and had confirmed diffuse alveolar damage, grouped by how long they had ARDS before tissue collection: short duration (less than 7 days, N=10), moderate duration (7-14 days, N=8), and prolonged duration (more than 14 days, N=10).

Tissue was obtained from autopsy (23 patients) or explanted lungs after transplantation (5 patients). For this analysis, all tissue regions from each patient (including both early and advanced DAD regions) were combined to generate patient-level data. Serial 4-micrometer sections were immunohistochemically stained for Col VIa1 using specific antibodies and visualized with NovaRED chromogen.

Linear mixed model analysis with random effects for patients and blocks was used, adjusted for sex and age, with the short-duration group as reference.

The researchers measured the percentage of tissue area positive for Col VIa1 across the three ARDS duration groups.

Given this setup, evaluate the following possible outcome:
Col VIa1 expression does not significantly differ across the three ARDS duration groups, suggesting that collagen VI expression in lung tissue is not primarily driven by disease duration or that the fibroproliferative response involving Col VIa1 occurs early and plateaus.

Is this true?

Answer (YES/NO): YES